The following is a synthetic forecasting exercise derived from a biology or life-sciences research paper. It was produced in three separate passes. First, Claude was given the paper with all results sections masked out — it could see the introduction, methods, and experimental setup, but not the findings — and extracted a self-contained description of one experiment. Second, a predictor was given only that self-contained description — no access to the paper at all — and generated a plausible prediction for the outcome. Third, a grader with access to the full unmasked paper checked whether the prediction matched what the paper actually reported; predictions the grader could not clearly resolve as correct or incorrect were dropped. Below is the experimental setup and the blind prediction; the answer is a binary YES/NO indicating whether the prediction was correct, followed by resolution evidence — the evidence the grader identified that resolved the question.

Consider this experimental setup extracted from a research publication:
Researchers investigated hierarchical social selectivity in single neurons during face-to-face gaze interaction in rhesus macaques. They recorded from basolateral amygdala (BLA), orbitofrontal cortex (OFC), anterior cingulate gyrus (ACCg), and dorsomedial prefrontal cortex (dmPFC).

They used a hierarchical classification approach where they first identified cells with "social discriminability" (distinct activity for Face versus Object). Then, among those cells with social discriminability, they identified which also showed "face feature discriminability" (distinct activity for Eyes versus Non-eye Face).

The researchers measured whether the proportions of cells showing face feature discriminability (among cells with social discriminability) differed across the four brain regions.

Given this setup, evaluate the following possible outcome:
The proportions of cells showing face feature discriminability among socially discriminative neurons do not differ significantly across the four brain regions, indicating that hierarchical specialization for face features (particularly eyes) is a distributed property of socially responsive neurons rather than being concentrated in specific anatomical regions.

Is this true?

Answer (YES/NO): YES